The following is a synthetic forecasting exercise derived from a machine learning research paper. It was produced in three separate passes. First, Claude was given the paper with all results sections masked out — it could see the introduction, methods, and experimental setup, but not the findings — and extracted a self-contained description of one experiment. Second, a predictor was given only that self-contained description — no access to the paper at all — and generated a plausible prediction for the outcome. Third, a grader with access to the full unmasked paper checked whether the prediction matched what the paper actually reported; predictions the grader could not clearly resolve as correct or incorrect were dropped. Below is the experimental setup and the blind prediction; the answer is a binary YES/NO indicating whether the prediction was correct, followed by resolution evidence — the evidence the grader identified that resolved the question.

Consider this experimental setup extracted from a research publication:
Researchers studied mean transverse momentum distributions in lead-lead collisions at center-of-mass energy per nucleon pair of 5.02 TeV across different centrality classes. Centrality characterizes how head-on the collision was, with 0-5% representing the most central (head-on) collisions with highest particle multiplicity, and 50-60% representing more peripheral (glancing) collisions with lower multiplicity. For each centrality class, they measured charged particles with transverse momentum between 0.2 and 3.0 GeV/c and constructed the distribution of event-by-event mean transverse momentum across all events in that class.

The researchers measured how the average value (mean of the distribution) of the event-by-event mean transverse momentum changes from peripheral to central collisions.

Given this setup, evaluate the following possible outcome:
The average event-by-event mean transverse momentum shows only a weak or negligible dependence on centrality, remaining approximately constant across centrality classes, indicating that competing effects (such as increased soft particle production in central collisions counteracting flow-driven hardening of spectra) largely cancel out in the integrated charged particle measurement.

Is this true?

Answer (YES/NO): NO